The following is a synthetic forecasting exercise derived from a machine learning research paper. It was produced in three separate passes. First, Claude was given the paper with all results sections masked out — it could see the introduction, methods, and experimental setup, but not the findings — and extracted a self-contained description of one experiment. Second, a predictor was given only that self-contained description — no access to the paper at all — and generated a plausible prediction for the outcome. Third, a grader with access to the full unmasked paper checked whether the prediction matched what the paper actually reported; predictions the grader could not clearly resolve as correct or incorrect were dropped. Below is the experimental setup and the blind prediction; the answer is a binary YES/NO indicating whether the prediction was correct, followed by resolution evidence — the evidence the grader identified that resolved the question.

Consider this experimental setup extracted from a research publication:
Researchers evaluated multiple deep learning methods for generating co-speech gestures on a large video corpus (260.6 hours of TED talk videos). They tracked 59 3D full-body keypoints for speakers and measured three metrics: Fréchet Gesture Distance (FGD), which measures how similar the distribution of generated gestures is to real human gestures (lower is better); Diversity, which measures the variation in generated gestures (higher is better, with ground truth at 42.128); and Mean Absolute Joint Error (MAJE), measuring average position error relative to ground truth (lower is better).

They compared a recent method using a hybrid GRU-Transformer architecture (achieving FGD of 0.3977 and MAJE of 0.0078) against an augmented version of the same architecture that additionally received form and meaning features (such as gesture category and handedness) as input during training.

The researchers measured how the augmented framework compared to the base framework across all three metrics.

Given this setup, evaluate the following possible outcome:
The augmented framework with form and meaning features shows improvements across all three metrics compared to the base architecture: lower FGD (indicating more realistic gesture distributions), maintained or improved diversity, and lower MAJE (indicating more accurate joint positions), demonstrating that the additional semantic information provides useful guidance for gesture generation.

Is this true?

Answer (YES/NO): NO